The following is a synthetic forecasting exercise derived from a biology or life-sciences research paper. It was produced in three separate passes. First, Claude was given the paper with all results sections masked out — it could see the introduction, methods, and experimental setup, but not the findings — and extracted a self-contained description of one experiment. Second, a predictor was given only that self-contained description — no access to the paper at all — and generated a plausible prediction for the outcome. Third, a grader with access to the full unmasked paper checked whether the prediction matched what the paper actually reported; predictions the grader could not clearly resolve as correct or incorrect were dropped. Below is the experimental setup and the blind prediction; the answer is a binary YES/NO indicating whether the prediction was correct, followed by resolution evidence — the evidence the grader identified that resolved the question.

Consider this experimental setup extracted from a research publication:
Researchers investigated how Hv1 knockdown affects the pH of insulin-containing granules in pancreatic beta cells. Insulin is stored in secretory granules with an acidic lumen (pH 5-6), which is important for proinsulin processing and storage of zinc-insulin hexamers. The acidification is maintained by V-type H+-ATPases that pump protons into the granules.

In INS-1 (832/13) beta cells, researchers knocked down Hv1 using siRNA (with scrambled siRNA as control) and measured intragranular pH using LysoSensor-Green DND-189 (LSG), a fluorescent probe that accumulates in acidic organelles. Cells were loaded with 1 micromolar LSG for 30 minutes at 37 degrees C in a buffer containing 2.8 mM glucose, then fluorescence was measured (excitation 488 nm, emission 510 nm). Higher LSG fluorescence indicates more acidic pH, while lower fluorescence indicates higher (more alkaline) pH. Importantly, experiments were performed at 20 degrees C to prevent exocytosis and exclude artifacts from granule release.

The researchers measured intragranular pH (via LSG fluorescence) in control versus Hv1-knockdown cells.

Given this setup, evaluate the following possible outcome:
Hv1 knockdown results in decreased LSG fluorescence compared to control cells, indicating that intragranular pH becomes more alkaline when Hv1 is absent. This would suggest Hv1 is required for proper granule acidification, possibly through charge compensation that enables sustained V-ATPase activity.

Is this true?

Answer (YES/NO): NO